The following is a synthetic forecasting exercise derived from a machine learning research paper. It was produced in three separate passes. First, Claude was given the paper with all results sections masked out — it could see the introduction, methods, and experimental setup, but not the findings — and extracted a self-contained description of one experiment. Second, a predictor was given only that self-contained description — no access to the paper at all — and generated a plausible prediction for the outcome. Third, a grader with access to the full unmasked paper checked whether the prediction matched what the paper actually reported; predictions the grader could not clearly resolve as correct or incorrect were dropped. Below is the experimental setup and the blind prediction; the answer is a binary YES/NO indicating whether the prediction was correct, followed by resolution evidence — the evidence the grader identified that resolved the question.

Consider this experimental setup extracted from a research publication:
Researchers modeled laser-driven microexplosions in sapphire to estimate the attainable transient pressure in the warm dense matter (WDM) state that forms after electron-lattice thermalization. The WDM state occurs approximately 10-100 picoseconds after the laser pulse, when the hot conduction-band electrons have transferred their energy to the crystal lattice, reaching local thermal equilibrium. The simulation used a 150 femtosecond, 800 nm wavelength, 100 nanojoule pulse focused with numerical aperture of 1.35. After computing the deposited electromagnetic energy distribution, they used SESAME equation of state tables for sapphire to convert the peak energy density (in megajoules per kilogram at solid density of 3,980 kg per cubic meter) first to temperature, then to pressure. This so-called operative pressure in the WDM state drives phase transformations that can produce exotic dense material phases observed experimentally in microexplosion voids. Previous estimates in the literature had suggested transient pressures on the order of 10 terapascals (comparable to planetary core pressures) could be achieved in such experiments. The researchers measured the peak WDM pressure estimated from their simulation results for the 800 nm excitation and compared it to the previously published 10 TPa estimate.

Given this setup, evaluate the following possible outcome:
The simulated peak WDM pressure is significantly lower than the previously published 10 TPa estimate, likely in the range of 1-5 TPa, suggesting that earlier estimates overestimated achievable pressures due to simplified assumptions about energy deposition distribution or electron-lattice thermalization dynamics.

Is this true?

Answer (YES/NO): NO